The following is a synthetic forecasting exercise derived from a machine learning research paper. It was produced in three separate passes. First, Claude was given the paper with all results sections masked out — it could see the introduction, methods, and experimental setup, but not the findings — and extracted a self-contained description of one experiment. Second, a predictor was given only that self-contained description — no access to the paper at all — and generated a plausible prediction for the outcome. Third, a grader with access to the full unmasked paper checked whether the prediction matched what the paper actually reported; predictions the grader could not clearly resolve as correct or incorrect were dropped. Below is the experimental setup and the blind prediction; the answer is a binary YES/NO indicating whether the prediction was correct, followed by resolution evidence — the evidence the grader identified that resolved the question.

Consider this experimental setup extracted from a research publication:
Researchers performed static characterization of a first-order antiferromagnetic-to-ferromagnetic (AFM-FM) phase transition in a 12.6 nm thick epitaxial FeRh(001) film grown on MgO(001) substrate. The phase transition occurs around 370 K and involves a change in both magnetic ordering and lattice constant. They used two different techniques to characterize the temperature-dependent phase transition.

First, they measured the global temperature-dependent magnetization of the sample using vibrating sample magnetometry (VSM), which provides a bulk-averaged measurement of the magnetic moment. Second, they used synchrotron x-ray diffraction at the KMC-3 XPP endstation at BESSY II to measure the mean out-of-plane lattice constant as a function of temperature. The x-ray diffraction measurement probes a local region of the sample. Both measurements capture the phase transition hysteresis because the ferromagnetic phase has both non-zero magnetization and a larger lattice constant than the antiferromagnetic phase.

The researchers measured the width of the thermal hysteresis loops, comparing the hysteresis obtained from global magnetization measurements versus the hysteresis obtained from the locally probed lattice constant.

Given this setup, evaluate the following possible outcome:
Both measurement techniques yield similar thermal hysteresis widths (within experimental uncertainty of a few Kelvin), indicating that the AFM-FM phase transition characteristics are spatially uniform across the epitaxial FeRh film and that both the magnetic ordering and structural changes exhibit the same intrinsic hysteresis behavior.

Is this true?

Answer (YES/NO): NO